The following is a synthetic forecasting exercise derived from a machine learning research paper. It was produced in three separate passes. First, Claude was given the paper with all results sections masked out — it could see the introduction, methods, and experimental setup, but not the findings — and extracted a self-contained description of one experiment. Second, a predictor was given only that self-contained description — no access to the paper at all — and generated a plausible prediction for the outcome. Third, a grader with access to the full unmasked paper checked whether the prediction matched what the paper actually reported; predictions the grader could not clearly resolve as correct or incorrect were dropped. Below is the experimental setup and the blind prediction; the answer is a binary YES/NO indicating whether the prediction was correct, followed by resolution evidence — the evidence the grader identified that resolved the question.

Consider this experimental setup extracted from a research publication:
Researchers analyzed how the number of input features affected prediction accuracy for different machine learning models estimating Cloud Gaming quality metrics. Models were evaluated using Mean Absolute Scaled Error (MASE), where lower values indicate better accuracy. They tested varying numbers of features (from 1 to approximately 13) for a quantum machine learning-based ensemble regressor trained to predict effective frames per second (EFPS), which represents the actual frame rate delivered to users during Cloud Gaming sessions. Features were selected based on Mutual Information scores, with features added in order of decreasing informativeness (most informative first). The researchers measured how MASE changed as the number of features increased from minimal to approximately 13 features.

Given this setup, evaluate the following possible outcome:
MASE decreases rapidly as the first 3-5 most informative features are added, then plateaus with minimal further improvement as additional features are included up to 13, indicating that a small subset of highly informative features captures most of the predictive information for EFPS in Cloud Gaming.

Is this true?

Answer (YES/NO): NO